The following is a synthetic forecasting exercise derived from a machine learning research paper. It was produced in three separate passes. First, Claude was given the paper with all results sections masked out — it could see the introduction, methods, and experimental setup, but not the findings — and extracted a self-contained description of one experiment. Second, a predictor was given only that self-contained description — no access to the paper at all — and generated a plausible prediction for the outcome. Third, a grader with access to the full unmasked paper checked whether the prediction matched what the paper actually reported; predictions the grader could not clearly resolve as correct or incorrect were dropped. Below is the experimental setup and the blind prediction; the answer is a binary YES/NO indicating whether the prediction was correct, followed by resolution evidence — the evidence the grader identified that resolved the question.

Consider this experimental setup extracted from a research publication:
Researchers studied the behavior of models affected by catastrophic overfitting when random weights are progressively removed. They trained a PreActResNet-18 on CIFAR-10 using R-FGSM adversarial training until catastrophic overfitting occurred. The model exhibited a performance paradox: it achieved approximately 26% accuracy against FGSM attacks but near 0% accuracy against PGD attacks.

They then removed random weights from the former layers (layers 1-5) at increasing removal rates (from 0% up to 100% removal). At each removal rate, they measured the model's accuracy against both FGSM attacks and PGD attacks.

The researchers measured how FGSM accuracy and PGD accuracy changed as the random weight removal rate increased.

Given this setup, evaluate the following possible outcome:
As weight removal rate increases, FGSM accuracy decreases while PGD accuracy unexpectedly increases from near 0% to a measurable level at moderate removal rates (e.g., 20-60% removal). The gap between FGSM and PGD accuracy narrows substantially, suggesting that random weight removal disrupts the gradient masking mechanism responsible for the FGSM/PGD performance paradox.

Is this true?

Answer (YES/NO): YES